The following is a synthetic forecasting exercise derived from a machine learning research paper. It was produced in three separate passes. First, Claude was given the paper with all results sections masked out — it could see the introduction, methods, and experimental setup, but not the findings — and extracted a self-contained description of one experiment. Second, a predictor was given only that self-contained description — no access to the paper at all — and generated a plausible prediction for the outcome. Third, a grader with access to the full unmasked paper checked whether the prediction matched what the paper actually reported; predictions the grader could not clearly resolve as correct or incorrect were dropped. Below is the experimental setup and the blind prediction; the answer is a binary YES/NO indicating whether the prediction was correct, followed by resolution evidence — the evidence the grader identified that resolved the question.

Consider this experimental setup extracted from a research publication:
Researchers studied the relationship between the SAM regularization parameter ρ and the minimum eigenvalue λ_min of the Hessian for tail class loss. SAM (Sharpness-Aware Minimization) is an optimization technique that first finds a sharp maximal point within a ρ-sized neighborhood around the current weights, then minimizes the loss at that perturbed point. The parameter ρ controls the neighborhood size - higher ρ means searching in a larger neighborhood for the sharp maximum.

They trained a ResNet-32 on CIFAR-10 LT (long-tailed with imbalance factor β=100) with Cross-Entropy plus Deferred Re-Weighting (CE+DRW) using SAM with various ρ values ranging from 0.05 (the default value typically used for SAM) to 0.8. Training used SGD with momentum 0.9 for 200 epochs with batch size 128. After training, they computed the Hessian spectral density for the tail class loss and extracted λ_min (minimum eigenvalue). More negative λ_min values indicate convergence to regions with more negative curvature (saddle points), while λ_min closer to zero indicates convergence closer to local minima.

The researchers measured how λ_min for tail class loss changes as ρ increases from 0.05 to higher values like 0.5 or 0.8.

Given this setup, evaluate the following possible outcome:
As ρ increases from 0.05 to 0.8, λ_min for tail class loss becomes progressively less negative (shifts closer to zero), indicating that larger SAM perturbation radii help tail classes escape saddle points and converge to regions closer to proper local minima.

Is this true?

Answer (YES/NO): YES